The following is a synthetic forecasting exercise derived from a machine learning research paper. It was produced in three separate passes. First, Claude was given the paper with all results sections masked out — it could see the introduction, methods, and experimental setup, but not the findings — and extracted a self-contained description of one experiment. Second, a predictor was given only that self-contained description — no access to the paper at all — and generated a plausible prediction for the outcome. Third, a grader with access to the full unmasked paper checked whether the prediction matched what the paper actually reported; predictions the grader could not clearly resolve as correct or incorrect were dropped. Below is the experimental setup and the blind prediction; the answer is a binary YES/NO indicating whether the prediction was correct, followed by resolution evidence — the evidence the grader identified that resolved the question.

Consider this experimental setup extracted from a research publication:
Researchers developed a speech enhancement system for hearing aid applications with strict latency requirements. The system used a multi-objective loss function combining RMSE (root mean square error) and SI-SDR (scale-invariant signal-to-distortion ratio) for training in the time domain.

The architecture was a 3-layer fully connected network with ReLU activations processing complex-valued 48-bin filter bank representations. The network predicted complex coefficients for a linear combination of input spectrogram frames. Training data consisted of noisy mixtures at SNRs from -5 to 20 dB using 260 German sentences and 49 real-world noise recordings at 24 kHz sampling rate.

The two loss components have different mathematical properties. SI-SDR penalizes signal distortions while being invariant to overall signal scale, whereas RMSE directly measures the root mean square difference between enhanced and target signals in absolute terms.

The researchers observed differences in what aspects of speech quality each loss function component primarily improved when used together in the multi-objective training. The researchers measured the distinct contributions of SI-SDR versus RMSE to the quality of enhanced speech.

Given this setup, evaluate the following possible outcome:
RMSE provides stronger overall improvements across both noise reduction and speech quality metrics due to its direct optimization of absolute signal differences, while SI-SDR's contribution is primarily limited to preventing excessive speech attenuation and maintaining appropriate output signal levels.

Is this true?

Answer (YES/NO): NO